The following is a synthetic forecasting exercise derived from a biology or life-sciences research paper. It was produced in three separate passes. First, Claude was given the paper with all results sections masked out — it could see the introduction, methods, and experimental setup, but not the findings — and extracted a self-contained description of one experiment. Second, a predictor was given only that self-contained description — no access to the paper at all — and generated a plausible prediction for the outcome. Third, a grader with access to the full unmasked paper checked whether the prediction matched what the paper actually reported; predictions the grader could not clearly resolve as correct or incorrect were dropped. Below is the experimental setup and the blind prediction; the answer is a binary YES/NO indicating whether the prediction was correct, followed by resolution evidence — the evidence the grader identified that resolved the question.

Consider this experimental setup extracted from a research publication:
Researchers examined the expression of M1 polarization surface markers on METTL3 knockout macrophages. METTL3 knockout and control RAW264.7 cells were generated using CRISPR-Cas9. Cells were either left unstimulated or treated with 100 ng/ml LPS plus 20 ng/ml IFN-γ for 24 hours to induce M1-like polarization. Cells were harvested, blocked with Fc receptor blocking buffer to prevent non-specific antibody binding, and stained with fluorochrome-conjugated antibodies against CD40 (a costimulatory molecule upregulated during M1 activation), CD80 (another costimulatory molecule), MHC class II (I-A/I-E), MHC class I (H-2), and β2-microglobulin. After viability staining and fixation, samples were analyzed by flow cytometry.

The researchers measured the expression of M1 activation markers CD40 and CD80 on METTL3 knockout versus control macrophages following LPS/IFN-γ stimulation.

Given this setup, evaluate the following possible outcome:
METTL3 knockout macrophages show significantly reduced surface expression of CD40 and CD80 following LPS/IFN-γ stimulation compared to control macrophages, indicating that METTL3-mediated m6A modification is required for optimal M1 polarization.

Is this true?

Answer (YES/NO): YES